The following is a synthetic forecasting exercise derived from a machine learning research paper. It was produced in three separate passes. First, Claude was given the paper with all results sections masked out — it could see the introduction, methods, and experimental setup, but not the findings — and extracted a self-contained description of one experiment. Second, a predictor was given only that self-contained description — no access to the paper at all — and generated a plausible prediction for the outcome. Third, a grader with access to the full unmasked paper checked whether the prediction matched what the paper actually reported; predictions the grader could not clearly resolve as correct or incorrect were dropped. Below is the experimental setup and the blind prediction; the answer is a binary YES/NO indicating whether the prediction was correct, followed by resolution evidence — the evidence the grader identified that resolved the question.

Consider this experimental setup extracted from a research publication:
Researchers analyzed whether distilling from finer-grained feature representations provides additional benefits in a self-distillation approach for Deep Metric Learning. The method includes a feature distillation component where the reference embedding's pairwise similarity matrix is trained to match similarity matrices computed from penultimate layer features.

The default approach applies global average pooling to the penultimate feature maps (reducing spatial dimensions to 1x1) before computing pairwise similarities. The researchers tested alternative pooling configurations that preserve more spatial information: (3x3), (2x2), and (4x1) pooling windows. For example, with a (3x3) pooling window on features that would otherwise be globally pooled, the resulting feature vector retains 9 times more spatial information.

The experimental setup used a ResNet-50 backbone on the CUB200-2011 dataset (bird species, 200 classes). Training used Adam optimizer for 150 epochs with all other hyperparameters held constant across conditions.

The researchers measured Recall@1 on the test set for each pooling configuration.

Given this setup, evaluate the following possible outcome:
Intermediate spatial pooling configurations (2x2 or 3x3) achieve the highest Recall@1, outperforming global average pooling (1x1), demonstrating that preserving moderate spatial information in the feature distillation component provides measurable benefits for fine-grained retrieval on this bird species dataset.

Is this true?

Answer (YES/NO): NO